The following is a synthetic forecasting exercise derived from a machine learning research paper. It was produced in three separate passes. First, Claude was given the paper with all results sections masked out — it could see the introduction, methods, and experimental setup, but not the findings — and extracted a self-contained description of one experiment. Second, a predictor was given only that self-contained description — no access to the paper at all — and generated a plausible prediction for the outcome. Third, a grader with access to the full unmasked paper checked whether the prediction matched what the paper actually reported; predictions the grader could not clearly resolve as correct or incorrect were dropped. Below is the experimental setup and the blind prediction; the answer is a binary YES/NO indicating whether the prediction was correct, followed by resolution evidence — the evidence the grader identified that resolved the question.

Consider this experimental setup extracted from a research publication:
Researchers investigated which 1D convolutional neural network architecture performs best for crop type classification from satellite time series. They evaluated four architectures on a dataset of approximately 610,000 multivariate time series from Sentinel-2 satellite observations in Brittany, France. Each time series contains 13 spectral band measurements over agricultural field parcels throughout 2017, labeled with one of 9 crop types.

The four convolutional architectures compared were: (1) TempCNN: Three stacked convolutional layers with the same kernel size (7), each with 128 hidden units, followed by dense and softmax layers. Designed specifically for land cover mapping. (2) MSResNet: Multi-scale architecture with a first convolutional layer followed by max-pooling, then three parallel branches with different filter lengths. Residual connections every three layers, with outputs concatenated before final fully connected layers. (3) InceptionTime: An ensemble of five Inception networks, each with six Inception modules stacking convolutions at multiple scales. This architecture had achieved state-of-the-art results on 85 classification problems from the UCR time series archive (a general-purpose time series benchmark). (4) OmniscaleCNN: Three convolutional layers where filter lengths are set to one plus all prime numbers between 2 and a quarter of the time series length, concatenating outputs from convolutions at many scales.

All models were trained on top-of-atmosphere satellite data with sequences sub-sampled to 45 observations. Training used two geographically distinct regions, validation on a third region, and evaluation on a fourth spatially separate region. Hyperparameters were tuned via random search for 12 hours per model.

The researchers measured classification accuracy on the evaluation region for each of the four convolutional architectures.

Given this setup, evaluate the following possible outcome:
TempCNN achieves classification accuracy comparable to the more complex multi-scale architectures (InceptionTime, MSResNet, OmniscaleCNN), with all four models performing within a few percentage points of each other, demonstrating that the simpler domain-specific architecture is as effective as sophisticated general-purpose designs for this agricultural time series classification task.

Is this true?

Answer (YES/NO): NO